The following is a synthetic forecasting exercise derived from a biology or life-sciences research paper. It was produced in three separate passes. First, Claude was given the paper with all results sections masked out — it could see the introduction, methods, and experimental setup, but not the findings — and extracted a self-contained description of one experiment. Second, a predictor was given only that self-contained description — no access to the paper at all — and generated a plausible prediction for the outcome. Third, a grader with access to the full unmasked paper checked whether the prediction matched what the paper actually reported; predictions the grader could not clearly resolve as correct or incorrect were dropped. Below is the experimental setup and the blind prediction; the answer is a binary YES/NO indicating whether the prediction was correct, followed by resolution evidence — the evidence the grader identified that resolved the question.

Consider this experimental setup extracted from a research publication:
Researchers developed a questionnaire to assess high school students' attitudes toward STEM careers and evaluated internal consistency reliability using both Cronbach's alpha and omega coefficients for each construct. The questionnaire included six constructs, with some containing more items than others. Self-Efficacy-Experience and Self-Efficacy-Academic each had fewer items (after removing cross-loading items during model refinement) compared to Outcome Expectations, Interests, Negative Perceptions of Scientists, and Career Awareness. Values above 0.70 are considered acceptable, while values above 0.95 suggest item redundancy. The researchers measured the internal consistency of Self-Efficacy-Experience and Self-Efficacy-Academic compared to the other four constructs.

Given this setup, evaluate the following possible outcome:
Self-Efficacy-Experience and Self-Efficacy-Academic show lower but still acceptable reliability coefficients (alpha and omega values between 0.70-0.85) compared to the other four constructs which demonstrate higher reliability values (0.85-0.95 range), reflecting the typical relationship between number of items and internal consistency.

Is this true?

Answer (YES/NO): YES